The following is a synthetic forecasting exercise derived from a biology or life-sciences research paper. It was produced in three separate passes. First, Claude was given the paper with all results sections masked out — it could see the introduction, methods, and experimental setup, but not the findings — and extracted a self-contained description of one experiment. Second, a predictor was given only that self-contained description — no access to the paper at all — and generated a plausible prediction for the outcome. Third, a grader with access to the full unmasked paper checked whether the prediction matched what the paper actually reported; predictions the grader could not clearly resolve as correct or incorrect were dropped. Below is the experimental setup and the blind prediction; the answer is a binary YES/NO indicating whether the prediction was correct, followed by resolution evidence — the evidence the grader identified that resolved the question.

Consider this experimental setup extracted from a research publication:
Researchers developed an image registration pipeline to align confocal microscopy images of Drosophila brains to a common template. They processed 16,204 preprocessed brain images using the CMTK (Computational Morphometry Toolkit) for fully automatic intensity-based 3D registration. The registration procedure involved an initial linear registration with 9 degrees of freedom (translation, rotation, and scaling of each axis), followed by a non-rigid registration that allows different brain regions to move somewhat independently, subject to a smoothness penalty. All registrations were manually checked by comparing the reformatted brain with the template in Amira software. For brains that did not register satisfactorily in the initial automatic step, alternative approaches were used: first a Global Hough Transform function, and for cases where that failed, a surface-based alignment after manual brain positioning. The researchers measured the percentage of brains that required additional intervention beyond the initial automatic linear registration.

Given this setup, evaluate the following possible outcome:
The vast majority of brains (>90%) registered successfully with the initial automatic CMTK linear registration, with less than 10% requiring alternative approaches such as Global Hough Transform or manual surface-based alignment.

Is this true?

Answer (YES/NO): NO